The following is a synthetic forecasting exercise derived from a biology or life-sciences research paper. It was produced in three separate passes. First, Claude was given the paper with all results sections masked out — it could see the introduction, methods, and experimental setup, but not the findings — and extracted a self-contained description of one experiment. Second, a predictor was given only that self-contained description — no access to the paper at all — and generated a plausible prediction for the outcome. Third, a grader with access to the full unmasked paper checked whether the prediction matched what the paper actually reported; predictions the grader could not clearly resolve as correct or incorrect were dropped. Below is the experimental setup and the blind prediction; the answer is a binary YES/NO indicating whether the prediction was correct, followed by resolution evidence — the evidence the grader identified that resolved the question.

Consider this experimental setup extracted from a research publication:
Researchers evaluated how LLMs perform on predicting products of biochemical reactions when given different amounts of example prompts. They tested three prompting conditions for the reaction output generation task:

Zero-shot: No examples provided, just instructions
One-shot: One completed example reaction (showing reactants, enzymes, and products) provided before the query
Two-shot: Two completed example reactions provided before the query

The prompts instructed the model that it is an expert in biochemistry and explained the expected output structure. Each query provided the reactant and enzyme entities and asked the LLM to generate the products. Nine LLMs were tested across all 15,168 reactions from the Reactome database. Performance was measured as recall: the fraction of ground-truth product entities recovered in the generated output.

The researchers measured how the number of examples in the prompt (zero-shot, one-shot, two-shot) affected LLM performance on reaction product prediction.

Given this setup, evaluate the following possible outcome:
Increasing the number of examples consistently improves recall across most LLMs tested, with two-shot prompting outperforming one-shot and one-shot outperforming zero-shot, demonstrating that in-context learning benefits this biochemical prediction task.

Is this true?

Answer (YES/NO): NO